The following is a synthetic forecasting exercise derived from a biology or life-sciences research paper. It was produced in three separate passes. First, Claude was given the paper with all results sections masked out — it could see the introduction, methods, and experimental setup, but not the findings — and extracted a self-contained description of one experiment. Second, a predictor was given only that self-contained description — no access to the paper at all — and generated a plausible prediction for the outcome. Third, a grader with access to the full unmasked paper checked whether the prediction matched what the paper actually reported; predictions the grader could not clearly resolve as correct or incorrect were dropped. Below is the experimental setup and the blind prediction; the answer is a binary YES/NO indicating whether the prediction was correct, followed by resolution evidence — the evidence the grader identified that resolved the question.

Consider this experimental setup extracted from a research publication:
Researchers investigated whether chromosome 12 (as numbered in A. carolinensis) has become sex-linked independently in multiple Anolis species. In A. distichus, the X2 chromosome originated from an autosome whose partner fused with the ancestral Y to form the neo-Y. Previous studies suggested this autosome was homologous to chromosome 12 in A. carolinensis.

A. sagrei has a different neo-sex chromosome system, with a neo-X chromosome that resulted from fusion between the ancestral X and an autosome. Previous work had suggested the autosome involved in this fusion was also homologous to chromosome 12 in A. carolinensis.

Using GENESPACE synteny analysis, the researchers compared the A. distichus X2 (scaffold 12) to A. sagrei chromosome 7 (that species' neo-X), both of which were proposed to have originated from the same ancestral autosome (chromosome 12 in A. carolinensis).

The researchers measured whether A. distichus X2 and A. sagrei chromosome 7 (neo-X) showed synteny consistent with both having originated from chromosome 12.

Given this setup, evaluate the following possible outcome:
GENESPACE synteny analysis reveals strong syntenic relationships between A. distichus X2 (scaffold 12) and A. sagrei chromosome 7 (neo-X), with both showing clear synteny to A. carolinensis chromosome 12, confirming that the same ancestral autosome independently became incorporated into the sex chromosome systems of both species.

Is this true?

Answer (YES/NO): YES